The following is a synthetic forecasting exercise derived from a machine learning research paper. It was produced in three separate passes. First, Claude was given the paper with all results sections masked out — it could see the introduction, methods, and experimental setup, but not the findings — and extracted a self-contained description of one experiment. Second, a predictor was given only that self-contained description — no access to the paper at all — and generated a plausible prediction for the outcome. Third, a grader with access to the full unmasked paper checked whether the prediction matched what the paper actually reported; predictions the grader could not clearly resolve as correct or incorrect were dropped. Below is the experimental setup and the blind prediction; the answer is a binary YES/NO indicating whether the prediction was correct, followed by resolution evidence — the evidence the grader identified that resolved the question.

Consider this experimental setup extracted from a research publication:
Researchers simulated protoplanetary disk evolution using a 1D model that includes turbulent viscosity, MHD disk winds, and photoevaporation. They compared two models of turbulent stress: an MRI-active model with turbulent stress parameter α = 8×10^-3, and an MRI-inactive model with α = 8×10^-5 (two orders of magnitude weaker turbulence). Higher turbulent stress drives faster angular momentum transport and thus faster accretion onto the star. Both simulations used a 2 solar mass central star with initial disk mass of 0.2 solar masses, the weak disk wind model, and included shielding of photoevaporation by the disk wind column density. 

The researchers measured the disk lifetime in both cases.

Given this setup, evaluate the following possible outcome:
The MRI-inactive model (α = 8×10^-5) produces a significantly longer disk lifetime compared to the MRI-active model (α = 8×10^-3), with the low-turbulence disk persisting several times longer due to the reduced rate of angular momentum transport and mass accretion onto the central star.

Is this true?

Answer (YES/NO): YES